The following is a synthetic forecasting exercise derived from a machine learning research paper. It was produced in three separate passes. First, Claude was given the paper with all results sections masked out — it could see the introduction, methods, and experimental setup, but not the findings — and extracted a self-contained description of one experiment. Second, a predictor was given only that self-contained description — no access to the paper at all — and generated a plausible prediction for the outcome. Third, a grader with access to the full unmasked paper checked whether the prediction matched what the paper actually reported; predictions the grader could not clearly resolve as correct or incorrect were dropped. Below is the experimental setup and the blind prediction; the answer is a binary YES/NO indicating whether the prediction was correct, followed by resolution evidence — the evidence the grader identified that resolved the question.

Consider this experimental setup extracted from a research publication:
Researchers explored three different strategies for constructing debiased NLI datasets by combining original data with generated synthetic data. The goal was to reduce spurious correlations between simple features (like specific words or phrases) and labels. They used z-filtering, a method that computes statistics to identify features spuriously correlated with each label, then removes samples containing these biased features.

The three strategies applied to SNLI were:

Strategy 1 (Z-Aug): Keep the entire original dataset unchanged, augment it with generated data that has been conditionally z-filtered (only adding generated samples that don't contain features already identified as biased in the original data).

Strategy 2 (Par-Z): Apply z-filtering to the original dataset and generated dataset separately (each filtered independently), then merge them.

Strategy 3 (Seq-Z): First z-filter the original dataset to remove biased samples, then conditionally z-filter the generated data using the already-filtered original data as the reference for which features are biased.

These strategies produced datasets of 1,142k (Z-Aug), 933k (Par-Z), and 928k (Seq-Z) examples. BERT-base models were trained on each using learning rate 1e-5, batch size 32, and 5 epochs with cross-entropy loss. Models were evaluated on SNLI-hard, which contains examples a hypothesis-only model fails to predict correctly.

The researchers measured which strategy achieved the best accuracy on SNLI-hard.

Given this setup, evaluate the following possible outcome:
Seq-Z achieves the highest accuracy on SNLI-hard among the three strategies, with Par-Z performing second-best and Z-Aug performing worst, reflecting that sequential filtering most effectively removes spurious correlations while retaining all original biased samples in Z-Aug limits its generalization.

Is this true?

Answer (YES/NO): YES